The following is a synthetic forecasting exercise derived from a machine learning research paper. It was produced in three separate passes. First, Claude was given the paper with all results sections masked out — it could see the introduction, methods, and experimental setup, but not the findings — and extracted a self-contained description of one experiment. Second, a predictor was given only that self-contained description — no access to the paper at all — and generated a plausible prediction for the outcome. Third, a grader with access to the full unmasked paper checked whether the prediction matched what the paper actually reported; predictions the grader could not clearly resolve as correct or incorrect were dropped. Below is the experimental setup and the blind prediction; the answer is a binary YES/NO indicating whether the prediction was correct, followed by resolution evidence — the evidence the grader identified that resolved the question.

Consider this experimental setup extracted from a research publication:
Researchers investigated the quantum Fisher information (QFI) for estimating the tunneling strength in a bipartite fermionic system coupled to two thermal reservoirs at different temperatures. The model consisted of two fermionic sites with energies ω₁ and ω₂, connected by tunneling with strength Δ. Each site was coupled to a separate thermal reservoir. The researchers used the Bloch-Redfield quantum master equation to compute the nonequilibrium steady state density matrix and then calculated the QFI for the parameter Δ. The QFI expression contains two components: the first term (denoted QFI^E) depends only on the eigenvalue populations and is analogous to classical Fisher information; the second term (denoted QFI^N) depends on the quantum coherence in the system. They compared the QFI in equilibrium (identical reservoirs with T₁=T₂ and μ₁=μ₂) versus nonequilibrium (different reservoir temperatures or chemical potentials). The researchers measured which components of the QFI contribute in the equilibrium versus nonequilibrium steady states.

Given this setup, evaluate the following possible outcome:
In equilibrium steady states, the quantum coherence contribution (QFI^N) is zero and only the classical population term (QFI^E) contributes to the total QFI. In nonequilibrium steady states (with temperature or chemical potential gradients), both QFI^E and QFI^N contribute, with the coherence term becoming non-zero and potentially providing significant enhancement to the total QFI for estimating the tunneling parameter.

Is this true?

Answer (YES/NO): YES